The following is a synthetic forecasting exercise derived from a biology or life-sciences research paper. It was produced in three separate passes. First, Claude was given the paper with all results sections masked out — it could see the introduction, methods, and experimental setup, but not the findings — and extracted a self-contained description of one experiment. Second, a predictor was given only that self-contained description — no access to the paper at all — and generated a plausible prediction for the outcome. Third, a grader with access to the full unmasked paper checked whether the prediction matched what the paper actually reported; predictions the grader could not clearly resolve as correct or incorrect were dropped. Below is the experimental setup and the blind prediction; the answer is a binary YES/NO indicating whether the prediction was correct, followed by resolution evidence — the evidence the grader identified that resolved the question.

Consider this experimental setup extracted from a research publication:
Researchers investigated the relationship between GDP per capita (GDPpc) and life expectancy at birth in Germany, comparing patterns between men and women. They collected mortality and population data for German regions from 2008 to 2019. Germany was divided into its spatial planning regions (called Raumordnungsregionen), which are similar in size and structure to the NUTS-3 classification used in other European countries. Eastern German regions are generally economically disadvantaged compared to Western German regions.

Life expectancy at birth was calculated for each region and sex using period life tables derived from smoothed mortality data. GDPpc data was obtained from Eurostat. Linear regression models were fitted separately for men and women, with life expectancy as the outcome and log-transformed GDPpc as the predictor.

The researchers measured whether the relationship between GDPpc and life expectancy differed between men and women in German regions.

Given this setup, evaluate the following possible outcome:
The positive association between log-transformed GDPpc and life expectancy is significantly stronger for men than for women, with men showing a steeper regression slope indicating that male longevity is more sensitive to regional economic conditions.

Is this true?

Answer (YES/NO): YES